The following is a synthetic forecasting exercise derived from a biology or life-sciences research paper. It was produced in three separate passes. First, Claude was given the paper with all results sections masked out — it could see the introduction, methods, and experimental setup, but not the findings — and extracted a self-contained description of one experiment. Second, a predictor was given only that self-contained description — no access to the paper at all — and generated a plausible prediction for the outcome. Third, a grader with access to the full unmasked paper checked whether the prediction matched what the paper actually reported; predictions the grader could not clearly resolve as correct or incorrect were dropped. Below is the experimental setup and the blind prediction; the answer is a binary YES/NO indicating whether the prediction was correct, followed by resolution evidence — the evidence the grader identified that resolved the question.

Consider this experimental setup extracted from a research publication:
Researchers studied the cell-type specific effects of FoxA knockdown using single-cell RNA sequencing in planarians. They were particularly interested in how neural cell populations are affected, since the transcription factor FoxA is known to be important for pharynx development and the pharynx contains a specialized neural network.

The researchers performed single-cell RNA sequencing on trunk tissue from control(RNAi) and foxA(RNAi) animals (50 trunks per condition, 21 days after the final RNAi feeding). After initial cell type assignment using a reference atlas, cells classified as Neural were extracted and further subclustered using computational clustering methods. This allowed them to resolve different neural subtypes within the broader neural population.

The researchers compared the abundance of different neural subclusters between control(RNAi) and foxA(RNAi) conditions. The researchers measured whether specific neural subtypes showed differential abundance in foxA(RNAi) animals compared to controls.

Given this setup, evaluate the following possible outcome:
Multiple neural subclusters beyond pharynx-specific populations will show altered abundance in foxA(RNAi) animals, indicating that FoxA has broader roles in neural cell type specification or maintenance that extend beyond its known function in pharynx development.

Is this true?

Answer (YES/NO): YES